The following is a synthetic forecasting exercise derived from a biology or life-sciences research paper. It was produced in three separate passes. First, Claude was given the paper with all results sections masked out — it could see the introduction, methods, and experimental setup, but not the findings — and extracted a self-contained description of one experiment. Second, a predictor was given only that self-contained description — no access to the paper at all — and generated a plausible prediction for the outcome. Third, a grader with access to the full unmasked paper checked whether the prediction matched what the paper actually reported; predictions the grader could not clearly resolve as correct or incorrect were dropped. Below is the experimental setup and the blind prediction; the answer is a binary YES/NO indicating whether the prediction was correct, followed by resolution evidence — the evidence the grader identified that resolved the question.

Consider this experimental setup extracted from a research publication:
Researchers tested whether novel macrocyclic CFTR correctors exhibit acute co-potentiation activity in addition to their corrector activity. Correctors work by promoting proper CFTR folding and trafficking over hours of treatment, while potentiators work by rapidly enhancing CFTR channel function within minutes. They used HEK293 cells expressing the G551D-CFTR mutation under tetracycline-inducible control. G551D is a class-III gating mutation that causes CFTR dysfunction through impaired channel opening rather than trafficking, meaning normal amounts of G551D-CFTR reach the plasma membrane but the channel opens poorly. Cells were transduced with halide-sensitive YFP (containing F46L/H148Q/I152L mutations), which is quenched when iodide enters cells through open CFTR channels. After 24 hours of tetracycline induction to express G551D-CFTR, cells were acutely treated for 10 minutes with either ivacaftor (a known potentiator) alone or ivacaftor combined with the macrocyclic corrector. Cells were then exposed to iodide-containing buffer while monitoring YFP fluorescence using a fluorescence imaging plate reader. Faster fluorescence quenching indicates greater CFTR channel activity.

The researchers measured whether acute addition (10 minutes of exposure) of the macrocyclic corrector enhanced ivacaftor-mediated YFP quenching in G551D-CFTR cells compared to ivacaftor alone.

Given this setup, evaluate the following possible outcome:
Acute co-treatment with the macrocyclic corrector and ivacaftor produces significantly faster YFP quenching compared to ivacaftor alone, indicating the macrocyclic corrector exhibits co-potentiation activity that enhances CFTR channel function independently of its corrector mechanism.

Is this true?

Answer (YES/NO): YES